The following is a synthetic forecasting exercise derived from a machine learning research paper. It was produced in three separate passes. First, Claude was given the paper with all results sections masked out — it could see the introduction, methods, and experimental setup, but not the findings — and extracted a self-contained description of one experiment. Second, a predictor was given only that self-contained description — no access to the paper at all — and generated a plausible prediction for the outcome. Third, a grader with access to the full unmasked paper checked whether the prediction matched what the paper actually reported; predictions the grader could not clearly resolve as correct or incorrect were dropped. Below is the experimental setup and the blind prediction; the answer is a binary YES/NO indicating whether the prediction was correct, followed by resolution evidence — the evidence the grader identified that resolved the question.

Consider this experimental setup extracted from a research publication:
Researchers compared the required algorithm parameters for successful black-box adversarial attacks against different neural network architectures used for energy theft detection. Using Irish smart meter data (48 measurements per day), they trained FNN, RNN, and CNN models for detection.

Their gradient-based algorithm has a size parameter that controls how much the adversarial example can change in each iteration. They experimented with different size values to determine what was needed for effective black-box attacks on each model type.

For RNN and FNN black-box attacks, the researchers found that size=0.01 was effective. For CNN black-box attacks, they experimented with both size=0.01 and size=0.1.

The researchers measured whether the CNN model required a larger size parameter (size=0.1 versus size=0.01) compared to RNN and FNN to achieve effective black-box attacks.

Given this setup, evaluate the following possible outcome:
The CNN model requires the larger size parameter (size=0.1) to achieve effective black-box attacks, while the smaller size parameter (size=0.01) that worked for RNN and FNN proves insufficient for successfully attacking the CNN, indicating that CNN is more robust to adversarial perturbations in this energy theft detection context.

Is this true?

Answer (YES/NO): YES